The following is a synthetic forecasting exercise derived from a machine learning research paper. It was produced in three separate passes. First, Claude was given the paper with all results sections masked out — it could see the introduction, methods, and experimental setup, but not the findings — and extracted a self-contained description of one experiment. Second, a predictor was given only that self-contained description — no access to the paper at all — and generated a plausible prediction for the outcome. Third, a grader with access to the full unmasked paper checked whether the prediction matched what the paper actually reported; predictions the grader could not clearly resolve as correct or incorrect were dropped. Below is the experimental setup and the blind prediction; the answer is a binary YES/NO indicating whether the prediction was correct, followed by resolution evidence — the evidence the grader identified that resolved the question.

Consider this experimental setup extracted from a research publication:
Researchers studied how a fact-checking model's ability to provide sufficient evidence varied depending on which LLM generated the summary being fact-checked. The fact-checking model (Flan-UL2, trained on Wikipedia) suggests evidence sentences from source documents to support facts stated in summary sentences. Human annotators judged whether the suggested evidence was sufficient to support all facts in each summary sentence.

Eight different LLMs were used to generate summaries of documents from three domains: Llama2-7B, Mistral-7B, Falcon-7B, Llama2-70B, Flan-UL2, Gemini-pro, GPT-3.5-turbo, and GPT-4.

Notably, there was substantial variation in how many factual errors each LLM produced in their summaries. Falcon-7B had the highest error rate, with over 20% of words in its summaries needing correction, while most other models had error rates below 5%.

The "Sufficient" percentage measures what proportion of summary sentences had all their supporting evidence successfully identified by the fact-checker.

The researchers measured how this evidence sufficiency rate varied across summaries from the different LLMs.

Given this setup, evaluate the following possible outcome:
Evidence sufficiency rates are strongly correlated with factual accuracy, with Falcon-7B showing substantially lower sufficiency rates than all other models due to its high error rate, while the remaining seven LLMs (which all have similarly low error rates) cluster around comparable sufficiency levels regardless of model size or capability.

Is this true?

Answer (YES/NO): YES